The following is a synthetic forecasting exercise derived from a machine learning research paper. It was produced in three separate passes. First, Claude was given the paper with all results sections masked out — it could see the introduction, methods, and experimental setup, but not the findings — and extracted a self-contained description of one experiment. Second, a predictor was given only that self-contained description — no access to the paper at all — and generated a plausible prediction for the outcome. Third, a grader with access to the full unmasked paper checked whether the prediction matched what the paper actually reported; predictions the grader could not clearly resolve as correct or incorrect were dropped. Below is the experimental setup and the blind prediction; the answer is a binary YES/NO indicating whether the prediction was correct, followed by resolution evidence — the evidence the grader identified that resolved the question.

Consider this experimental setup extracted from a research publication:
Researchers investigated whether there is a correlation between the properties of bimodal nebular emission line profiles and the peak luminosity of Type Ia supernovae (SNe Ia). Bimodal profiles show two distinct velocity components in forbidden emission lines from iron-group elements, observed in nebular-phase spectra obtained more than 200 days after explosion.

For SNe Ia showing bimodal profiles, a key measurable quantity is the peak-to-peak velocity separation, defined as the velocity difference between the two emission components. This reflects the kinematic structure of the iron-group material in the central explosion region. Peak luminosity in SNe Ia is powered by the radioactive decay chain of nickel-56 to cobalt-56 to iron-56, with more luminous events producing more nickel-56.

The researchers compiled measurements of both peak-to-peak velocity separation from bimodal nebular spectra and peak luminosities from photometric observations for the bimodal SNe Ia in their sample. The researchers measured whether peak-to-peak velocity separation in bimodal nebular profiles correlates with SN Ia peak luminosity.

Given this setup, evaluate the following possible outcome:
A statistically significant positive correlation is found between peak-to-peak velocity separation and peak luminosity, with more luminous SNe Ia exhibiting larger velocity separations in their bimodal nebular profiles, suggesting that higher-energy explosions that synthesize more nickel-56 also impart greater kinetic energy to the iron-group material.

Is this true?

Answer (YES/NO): NO